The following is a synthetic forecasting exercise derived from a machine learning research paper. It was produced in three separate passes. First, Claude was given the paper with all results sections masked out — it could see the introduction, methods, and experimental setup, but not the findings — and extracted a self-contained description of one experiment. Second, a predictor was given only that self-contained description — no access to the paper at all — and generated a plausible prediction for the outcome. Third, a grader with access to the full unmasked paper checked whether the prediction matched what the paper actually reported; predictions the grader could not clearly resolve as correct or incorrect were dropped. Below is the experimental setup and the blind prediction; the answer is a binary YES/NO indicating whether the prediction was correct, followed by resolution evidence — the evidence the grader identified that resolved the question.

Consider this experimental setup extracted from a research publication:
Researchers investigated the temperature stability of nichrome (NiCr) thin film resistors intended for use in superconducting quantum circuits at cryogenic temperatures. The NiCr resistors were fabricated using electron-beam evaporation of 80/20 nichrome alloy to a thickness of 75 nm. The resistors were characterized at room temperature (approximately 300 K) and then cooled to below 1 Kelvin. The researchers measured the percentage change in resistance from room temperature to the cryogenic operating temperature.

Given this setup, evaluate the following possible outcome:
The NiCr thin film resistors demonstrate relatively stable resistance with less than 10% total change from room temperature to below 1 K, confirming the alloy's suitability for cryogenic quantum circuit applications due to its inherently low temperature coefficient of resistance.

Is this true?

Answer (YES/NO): YES